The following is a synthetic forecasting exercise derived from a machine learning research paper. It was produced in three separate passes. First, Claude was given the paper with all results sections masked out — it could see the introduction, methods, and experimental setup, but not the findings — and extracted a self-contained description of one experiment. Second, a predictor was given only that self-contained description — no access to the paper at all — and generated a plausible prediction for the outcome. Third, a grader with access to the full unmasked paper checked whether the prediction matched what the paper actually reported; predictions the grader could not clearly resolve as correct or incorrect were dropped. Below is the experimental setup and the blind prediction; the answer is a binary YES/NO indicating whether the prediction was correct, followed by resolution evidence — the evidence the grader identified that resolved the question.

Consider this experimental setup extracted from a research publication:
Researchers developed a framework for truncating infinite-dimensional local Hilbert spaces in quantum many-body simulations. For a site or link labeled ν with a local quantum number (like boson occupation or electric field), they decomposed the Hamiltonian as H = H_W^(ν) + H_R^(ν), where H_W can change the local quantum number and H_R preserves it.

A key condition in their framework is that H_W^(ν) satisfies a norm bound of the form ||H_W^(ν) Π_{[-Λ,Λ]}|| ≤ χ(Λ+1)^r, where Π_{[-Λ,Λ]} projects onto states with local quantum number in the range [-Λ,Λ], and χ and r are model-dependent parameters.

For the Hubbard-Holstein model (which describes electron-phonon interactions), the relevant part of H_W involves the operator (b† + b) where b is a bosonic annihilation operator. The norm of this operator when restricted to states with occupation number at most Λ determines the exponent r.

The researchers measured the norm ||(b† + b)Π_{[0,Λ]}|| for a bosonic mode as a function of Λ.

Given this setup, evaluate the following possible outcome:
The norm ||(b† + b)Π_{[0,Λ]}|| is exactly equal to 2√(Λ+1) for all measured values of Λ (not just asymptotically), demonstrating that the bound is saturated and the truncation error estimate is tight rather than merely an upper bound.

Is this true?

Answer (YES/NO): NO